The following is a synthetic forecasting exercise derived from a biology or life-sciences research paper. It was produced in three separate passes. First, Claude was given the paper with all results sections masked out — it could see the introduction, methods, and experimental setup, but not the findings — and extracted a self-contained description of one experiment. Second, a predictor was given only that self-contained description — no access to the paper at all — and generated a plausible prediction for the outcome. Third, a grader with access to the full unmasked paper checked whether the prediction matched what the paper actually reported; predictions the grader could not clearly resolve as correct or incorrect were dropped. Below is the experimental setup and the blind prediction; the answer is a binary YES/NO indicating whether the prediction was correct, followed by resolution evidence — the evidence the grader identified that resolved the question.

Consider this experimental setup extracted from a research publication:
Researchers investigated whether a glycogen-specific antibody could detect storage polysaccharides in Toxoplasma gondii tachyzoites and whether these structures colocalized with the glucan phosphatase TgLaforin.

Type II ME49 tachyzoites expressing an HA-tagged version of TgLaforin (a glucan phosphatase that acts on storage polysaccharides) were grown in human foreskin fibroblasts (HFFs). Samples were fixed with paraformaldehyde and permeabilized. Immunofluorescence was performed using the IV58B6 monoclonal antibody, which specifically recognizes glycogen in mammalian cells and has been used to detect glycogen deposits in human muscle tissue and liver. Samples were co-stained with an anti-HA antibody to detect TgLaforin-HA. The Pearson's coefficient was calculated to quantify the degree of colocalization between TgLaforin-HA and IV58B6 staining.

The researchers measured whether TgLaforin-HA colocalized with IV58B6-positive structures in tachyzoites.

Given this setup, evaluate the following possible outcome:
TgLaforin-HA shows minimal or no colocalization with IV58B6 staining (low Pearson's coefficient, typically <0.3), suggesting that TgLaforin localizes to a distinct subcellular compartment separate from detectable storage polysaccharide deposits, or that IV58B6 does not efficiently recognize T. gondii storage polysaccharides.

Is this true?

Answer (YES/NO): NO